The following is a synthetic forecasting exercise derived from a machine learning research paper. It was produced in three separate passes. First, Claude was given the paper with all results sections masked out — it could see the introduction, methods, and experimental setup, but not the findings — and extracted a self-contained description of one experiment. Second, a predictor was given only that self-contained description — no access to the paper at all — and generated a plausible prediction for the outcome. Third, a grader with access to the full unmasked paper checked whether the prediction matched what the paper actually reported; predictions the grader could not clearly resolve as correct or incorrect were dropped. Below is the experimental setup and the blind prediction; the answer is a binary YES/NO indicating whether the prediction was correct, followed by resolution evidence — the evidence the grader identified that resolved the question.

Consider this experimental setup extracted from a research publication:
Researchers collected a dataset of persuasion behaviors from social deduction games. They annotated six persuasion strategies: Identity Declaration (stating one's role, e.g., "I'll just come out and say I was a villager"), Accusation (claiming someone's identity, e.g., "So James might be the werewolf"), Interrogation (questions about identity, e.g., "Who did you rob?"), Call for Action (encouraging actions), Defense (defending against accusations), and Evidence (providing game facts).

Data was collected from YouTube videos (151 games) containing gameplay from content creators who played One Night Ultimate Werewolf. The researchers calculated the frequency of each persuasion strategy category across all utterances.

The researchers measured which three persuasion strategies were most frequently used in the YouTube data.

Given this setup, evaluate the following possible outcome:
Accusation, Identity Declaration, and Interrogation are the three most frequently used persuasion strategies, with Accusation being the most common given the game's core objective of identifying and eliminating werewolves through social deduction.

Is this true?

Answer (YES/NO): NO